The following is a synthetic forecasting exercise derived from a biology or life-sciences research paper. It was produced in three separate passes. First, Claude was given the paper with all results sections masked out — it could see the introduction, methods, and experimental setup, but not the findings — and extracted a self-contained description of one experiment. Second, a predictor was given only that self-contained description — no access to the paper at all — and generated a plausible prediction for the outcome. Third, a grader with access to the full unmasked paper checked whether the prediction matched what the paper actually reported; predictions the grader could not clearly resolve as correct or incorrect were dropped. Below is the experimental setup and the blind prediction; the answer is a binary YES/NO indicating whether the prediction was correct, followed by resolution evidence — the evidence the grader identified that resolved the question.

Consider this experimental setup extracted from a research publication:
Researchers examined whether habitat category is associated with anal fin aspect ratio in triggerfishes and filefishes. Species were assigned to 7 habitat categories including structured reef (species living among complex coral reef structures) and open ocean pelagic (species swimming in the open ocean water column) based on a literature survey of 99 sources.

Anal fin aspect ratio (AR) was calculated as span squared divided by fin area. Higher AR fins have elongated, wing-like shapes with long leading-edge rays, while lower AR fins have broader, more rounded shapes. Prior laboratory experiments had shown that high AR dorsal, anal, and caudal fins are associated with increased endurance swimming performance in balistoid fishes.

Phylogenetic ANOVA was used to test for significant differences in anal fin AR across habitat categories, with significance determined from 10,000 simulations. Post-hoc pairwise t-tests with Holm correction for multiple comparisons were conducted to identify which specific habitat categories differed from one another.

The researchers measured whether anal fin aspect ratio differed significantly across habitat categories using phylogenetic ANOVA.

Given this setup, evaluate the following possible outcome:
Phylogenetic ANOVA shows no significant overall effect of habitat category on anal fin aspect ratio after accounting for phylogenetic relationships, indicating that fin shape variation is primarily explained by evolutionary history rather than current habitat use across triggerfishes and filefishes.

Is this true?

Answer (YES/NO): NO